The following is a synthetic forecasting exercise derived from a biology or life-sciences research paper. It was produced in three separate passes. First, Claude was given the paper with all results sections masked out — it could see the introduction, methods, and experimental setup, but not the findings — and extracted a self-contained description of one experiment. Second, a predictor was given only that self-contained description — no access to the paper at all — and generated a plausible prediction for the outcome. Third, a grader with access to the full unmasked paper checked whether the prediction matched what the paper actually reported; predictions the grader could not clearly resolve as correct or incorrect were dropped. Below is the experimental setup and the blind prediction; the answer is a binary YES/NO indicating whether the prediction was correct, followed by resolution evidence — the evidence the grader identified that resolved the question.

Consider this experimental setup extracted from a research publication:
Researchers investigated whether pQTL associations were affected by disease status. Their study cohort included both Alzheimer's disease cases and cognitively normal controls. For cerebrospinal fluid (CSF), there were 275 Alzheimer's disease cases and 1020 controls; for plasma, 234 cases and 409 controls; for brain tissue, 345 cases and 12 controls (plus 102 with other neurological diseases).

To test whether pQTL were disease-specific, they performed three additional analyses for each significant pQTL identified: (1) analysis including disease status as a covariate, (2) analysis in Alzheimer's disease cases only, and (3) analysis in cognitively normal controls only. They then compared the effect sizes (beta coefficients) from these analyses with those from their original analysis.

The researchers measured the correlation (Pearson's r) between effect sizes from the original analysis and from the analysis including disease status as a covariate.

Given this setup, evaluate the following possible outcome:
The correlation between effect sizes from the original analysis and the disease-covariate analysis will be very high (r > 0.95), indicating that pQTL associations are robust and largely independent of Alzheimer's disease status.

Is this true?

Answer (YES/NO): YES